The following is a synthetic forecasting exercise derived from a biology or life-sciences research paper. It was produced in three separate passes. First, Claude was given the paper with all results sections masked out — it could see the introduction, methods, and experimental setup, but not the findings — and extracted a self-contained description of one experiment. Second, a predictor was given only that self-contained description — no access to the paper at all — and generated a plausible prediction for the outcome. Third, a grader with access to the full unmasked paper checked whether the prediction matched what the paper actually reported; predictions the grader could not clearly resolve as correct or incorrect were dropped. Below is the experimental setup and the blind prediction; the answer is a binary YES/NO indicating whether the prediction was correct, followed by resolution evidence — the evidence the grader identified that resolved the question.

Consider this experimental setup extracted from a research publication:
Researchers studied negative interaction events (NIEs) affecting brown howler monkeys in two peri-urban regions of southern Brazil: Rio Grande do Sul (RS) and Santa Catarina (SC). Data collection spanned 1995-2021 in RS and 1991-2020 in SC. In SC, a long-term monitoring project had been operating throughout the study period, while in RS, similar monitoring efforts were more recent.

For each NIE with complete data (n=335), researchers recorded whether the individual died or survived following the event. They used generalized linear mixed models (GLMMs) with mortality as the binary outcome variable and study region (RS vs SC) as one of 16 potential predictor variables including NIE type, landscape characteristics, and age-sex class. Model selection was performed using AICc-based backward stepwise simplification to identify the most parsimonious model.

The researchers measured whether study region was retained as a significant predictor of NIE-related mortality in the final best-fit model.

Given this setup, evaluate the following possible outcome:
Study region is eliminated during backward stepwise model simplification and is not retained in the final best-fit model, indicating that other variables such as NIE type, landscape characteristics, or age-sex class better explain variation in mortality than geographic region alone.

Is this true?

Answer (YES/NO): NO